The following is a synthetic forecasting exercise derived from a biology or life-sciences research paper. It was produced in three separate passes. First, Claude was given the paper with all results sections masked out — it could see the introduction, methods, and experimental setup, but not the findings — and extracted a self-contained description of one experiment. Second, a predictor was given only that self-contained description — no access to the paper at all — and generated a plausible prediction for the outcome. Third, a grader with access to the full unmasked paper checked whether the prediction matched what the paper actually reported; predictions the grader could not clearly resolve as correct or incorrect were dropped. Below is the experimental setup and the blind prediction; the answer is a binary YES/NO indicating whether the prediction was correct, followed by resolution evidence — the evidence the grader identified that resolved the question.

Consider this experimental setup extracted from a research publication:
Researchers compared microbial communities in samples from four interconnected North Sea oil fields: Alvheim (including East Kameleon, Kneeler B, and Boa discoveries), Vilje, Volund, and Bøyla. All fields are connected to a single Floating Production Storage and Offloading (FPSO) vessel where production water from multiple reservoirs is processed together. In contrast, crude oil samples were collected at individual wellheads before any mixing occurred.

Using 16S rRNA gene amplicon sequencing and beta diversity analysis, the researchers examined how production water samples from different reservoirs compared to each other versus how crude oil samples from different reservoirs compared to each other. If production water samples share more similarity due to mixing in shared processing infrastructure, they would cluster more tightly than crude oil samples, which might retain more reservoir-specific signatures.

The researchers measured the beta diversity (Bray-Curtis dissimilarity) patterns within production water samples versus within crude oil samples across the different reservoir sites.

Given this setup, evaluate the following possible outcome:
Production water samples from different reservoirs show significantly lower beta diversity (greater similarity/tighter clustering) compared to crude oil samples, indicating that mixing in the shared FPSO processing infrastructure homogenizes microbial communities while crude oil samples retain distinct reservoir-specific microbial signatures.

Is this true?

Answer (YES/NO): YES